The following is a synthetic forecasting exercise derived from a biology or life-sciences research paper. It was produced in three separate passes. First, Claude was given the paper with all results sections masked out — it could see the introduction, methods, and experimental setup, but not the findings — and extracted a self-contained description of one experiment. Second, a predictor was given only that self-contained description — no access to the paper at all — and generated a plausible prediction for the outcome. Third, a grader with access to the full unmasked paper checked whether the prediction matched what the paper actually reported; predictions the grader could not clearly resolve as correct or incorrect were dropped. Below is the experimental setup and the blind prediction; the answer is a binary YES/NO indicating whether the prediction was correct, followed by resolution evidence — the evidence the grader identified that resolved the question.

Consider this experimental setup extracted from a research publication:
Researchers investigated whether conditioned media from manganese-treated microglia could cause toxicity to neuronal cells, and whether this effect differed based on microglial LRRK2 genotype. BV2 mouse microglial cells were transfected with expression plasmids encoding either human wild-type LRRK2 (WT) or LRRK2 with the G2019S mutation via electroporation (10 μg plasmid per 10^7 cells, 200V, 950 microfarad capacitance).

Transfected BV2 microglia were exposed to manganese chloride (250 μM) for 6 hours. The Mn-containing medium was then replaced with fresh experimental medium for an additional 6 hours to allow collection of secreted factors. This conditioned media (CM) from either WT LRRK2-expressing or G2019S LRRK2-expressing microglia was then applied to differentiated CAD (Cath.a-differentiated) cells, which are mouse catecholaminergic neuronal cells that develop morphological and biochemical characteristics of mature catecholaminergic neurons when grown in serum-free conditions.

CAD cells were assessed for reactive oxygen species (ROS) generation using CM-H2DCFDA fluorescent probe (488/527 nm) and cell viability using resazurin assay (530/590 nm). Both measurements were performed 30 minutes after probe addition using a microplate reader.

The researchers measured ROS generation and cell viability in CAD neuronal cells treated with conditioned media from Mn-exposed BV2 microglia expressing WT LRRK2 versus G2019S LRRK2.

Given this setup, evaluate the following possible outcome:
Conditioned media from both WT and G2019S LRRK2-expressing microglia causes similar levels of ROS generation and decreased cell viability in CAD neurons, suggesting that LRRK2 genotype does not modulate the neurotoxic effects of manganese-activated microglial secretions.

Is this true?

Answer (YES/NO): NO